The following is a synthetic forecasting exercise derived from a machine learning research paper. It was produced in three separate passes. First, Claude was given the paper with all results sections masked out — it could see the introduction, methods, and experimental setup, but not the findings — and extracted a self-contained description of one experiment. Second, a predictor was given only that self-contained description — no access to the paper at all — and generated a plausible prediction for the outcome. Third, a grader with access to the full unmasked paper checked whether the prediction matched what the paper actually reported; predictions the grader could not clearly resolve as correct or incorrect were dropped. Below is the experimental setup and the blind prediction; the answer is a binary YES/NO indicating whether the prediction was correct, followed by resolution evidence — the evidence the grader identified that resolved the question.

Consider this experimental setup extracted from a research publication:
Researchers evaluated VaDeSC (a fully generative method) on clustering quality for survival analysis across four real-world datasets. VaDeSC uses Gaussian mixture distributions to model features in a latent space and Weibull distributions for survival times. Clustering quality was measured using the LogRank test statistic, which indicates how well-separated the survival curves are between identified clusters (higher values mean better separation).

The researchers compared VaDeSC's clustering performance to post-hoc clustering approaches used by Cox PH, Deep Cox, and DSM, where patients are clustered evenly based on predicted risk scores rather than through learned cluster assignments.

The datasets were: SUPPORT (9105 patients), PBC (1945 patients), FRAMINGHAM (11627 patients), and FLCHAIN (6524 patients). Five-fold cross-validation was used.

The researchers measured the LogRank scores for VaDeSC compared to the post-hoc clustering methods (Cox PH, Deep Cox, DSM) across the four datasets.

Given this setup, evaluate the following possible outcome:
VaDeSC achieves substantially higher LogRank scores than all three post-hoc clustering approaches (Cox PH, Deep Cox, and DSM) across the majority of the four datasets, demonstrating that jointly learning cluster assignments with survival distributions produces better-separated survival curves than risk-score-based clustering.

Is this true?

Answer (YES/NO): NO